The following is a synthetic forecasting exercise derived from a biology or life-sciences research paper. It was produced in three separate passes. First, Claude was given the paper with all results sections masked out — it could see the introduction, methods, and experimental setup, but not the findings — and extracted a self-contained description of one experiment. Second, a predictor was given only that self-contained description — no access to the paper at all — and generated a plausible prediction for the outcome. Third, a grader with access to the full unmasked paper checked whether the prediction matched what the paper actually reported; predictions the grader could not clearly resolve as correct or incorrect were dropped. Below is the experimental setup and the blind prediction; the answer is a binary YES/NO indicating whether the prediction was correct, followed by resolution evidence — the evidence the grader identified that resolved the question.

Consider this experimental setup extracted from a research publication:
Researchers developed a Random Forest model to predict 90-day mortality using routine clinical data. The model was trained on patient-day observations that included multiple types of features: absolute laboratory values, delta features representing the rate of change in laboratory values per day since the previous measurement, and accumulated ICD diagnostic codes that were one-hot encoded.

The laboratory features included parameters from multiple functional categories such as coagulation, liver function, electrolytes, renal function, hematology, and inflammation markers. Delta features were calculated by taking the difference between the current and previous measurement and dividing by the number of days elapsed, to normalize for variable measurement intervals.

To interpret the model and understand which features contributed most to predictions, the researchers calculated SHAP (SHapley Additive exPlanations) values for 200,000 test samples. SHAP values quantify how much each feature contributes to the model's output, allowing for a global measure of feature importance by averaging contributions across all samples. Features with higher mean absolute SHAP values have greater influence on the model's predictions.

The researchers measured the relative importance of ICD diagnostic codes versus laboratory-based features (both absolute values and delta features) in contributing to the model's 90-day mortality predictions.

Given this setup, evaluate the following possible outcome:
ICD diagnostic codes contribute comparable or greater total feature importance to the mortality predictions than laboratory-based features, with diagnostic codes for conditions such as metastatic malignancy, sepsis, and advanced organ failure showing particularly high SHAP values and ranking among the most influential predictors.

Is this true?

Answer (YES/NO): NO